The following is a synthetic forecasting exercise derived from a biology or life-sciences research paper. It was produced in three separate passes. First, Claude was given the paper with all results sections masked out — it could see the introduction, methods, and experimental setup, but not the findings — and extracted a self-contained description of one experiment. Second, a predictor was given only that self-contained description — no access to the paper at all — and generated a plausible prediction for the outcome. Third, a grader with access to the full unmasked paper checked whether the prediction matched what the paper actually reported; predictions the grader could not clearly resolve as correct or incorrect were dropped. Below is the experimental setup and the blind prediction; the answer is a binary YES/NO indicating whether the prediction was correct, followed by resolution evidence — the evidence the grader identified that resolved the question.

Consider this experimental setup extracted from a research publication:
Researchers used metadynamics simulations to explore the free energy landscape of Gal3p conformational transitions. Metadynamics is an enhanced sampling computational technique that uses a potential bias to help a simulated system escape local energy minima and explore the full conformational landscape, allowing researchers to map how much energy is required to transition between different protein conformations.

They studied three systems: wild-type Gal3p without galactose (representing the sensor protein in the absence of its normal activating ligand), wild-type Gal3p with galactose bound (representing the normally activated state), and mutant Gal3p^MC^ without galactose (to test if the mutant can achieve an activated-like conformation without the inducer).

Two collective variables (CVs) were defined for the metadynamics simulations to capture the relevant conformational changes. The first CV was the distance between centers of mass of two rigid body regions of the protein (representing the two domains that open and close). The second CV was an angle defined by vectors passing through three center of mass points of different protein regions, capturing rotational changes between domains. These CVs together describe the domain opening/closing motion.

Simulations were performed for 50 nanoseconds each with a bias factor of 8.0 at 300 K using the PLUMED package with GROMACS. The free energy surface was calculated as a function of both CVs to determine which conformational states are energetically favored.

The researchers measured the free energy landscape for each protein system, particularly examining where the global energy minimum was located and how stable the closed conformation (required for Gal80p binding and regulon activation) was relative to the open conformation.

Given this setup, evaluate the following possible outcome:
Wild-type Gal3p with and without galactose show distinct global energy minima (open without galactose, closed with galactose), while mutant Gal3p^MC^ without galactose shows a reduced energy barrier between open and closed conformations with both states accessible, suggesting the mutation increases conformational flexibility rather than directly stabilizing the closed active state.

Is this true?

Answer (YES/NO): NO